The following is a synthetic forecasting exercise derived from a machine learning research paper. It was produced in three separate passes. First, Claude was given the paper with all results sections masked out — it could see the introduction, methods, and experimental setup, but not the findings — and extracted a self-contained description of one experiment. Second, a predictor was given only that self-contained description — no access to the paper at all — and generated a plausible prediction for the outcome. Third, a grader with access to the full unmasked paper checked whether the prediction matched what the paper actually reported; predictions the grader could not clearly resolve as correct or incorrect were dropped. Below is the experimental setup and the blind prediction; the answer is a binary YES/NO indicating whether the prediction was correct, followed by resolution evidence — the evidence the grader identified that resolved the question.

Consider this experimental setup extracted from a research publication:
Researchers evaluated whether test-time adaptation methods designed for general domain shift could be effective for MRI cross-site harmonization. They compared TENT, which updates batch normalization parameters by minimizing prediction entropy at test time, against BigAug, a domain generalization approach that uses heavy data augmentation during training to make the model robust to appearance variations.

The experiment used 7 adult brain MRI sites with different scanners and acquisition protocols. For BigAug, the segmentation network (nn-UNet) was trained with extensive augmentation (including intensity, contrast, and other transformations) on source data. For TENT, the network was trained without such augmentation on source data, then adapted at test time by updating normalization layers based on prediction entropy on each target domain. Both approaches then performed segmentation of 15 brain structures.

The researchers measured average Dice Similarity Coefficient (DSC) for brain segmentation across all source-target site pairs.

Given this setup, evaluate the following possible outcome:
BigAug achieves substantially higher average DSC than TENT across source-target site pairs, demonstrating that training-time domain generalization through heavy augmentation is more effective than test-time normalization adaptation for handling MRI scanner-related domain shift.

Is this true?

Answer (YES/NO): YES